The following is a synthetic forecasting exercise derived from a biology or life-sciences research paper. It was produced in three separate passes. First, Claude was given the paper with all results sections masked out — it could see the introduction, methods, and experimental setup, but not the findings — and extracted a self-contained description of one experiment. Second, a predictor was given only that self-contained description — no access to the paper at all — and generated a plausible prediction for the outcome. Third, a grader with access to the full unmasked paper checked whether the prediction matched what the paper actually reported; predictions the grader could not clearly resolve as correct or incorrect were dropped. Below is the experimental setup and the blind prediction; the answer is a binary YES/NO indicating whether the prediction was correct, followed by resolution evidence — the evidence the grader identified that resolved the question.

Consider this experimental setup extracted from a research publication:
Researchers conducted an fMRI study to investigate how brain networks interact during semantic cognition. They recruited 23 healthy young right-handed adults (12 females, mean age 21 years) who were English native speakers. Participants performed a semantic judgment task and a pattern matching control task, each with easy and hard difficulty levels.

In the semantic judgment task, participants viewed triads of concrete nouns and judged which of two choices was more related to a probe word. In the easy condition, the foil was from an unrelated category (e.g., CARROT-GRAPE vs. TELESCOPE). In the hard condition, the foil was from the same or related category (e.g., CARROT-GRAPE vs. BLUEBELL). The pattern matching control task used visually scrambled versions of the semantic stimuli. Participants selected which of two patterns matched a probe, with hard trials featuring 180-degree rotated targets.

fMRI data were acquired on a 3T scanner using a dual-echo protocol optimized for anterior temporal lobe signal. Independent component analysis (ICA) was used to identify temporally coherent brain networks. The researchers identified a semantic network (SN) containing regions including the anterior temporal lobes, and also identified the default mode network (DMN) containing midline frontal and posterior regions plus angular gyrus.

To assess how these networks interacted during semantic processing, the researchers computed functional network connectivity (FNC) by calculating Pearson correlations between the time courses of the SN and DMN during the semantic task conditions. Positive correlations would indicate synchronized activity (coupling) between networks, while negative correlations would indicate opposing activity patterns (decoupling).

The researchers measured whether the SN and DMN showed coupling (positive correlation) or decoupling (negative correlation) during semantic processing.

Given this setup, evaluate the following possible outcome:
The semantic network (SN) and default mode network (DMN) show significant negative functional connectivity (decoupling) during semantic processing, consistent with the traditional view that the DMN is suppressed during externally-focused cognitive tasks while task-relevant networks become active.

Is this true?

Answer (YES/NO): YES